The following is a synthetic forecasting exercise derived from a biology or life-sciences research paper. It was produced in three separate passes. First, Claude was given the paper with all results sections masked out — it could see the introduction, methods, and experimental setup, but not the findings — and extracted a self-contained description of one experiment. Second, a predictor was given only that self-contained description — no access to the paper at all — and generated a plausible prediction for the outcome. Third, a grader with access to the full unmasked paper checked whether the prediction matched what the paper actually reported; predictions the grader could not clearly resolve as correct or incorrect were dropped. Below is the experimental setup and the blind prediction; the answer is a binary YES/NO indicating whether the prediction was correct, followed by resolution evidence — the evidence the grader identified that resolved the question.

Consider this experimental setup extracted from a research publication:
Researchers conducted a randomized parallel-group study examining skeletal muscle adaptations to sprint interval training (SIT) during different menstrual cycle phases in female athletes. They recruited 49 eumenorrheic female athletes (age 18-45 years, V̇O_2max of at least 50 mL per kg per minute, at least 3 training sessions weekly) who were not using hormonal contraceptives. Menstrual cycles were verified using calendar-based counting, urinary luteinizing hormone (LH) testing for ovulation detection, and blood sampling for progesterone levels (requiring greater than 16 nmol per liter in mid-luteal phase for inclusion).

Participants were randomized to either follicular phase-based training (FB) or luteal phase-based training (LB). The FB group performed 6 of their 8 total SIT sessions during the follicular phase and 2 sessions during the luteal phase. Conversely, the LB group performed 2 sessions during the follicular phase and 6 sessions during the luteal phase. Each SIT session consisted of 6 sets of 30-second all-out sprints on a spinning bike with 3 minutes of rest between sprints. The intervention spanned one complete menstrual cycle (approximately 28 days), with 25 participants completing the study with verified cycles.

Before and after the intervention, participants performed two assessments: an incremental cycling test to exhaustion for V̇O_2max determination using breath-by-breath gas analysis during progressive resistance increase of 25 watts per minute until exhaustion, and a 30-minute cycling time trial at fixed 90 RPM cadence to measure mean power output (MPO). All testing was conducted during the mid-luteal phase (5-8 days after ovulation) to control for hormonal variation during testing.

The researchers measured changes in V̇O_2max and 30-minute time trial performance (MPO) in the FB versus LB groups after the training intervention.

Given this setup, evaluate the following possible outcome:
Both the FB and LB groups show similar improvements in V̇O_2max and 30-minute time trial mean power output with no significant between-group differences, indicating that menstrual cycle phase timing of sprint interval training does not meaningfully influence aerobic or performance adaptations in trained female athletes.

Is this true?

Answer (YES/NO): NO